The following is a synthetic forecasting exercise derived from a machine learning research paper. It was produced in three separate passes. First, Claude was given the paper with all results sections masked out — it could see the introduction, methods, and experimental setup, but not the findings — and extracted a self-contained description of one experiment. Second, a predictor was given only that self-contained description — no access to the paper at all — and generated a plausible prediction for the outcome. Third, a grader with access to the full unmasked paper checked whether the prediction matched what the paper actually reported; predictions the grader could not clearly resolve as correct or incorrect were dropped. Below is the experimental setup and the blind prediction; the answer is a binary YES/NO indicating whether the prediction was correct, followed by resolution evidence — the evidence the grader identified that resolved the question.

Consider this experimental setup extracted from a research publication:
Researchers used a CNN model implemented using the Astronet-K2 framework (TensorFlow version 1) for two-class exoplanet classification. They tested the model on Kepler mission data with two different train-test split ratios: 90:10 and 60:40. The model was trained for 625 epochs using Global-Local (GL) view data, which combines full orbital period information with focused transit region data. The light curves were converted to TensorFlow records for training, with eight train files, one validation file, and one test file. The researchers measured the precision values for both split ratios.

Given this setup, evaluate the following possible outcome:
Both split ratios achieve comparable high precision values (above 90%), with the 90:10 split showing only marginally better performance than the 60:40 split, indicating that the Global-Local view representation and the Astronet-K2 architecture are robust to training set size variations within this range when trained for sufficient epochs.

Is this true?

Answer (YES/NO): NO